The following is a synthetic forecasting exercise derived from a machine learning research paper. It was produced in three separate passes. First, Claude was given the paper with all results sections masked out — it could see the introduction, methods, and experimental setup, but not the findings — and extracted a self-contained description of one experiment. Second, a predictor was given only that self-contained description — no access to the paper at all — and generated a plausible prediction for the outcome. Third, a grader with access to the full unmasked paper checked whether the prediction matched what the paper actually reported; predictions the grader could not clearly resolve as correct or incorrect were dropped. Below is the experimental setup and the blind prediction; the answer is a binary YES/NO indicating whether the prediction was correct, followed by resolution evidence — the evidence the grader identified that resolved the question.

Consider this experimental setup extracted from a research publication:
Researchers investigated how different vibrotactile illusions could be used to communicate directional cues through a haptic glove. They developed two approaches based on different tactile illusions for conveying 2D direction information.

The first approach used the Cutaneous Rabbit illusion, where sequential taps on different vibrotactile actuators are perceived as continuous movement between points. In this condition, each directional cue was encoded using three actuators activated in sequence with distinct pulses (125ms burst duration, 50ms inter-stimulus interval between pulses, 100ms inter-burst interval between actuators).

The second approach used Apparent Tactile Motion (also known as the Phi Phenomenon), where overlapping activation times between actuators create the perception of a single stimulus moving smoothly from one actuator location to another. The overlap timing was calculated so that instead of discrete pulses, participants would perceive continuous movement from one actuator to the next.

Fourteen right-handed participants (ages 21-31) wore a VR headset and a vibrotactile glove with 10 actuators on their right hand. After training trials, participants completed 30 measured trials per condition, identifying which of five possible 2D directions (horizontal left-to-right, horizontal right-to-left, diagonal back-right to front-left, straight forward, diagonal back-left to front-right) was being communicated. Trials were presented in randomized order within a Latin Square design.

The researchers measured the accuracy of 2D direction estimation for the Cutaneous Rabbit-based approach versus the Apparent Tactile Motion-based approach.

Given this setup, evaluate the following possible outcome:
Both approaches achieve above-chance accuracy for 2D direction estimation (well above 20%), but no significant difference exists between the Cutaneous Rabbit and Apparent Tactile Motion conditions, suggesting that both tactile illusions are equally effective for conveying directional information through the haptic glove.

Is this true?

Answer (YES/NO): NO